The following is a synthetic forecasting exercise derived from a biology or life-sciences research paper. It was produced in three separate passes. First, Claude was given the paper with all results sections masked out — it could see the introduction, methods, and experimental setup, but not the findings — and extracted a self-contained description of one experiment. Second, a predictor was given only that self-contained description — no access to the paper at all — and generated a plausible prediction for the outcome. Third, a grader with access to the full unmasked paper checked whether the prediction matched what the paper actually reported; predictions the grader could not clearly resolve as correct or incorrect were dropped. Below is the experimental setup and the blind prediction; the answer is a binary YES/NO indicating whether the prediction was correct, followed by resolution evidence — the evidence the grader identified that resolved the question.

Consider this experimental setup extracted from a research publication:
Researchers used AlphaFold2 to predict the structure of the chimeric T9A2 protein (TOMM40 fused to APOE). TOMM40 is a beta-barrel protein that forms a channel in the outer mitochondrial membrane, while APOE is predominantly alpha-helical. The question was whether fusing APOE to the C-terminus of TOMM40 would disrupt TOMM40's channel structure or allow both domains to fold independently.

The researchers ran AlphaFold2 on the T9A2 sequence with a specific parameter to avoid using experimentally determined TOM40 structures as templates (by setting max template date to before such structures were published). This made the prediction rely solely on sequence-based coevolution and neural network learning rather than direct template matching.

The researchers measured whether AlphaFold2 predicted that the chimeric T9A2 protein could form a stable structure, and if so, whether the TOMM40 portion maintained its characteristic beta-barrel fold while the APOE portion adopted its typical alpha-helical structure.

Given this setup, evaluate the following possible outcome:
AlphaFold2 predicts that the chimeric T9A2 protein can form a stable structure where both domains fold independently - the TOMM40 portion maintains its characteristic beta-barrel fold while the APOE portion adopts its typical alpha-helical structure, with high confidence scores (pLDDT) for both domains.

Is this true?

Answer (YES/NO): YES